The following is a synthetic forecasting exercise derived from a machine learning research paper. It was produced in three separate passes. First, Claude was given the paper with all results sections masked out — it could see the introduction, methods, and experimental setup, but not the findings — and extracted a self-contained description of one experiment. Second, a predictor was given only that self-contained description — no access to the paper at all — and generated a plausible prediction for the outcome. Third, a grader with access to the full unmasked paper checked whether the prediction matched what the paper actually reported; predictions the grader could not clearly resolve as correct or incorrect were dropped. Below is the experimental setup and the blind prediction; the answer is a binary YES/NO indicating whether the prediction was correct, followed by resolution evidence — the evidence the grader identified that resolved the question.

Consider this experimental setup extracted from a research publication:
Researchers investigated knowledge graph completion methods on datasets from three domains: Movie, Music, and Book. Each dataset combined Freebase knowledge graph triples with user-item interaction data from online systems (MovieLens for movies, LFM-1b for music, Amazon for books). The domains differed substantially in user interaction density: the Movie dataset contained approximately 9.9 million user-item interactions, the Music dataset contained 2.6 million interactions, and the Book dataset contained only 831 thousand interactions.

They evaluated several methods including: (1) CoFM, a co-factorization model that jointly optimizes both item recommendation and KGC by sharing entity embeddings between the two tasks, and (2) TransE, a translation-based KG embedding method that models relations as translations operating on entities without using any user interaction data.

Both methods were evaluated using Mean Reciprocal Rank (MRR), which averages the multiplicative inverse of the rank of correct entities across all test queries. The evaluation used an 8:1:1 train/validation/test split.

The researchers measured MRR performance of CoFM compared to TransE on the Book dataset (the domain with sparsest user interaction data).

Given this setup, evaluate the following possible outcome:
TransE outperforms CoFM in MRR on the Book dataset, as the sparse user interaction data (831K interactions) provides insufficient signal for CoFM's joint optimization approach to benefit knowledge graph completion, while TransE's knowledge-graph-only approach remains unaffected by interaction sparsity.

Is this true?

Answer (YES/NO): NO